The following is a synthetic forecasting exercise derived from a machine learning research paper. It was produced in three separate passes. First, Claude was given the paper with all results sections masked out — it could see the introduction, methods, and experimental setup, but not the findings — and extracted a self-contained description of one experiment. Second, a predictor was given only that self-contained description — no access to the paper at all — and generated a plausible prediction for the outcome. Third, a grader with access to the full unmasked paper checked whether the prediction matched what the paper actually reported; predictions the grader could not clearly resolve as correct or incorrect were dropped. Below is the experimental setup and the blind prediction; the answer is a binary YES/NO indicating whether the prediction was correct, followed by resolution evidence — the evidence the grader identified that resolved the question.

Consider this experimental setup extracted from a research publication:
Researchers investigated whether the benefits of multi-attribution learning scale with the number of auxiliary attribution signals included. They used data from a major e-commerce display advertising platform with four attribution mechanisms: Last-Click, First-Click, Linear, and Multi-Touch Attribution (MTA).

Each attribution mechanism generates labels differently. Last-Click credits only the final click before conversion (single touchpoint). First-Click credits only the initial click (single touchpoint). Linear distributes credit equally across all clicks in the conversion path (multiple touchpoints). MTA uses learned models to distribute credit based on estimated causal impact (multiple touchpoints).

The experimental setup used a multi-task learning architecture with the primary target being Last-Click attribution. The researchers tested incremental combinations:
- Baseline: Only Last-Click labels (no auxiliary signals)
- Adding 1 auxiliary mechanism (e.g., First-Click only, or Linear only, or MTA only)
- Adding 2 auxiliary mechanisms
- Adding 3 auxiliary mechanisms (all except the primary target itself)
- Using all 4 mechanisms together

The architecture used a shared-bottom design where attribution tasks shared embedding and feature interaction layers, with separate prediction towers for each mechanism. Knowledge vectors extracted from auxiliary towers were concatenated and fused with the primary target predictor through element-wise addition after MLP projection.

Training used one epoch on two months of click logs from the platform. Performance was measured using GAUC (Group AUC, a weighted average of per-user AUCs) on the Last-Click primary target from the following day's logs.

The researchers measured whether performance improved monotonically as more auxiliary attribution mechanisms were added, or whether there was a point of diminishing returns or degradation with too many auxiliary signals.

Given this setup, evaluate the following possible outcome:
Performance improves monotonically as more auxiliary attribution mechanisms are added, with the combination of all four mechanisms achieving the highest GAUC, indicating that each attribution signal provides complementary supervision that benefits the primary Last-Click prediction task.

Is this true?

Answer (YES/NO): YES